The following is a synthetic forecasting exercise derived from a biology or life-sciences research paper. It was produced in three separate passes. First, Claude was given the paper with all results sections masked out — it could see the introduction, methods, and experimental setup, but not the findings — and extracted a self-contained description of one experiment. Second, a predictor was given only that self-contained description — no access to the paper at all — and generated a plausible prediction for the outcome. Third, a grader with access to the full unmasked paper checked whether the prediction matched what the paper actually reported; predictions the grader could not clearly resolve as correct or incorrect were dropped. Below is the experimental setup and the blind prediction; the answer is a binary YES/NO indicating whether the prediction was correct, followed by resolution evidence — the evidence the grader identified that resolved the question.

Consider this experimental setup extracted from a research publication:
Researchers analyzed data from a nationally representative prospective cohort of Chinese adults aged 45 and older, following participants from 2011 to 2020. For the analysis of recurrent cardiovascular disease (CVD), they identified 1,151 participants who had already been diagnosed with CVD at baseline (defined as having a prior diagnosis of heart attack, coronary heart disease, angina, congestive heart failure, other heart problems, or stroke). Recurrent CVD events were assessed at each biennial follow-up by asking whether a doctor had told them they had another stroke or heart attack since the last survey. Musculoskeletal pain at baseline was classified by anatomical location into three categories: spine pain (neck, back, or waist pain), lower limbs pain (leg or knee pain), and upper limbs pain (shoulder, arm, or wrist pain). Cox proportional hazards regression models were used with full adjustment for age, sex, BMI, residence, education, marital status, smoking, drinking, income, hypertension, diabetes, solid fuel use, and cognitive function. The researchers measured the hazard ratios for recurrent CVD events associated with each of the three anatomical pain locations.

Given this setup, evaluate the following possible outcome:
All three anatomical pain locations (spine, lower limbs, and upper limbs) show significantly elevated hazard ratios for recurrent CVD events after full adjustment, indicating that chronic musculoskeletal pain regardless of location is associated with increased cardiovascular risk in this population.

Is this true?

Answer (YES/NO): YES